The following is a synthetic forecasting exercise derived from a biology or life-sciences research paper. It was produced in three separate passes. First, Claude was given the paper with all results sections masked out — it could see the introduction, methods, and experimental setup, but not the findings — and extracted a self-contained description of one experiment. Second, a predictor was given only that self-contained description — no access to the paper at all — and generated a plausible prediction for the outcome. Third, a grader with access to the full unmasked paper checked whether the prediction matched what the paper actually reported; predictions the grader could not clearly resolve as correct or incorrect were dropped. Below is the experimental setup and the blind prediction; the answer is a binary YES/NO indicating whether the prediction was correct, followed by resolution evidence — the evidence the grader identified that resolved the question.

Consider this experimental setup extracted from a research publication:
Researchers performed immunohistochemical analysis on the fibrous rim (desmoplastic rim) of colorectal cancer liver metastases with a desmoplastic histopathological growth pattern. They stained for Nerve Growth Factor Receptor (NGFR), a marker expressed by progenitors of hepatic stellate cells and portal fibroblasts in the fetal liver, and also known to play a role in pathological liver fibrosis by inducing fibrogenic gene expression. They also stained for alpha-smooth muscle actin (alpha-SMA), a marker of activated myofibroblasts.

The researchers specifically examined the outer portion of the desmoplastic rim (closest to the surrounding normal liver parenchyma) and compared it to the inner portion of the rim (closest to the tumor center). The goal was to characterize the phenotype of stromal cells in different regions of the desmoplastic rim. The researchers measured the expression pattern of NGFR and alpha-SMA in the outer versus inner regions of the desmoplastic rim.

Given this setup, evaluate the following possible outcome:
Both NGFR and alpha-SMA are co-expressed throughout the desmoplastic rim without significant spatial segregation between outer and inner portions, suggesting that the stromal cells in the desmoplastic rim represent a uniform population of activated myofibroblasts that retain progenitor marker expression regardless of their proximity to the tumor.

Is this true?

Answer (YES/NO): NO